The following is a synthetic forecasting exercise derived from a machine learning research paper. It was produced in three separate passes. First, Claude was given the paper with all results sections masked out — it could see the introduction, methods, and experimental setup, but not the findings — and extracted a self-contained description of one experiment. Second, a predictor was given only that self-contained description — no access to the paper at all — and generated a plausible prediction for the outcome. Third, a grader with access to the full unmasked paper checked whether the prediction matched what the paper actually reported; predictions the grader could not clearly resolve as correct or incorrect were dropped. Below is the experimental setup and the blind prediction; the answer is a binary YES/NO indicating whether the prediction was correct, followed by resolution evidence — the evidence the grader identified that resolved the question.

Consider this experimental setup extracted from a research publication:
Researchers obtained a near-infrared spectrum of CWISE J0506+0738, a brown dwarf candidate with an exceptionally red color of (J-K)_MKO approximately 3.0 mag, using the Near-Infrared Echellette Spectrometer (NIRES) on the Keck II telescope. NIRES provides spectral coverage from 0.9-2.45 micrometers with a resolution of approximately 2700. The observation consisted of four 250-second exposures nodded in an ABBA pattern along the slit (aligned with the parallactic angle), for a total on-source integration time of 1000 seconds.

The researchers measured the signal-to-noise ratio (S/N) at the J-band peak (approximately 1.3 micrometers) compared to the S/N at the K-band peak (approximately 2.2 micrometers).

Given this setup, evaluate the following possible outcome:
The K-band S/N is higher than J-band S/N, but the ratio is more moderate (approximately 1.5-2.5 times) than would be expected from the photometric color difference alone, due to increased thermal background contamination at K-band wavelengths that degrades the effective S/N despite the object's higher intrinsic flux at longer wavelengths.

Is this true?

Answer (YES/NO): NO